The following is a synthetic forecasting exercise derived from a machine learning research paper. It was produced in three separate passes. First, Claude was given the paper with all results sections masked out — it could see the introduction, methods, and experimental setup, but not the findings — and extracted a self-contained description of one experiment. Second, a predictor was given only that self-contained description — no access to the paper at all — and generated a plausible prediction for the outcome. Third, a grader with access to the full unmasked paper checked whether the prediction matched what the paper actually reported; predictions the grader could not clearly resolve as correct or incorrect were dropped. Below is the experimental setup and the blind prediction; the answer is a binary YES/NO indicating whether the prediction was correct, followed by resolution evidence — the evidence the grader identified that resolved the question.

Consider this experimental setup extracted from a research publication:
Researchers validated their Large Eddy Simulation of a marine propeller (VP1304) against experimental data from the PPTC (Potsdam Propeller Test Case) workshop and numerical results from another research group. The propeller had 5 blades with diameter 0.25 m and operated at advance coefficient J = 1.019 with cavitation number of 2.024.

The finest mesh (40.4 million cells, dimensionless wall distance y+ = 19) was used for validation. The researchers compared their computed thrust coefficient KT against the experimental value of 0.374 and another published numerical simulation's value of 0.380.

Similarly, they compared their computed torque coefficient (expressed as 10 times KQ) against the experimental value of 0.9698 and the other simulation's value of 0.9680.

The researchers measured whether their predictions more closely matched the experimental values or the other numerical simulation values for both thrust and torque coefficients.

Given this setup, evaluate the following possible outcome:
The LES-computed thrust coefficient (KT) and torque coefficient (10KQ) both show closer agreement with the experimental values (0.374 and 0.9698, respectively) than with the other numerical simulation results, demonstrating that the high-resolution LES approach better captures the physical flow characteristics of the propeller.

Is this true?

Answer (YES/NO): NO